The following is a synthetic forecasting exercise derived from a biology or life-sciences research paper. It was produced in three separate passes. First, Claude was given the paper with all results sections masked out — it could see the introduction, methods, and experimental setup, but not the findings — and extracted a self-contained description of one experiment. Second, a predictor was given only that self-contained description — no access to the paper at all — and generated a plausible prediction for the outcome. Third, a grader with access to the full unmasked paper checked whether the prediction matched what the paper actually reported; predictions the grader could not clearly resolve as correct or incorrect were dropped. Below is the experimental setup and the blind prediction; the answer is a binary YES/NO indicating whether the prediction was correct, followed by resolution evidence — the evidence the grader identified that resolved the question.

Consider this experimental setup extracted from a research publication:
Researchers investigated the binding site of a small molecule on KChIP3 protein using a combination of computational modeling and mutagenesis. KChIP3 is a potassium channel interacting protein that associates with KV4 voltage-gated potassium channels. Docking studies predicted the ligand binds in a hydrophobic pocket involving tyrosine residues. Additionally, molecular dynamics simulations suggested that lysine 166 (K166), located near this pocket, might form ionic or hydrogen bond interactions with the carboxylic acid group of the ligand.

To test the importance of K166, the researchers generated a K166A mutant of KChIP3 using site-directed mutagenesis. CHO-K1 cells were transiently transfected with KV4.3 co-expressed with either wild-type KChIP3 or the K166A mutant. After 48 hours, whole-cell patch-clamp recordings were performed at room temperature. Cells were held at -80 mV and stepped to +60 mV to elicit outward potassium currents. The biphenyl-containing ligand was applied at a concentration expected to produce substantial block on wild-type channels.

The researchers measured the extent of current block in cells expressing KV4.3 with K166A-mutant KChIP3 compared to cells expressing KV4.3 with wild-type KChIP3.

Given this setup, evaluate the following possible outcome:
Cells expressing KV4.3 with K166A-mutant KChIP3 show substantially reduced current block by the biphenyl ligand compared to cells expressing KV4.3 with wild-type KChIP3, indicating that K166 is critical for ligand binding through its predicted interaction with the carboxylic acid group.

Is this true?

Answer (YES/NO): YES